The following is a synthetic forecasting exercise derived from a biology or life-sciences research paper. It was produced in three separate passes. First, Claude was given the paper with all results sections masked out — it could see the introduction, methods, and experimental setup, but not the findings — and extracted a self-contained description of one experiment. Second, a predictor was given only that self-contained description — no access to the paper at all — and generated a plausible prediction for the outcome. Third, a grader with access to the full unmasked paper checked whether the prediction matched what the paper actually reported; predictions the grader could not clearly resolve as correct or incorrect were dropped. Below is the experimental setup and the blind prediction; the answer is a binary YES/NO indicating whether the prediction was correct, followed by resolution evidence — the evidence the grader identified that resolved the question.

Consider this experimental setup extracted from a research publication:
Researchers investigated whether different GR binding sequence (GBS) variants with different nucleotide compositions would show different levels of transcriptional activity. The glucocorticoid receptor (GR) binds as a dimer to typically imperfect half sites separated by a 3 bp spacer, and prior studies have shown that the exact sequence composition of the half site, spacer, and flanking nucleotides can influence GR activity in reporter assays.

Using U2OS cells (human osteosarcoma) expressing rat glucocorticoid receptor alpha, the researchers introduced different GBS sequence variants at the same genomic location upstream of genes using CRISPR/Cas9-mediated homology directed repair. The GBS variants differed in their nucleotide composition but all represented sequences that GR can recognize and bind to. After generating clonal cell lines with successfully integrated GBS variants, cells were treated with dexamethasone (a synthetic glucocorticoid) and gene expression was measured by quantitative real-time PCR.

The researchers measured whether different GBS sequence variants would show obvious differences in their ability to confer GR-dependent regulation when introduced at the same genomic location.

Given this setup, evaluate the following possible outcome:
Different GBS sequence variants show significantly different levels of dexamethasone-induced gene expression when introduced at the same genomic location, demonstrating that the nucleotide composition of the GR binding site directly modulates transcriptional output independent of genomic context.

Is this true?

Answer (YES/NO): NO